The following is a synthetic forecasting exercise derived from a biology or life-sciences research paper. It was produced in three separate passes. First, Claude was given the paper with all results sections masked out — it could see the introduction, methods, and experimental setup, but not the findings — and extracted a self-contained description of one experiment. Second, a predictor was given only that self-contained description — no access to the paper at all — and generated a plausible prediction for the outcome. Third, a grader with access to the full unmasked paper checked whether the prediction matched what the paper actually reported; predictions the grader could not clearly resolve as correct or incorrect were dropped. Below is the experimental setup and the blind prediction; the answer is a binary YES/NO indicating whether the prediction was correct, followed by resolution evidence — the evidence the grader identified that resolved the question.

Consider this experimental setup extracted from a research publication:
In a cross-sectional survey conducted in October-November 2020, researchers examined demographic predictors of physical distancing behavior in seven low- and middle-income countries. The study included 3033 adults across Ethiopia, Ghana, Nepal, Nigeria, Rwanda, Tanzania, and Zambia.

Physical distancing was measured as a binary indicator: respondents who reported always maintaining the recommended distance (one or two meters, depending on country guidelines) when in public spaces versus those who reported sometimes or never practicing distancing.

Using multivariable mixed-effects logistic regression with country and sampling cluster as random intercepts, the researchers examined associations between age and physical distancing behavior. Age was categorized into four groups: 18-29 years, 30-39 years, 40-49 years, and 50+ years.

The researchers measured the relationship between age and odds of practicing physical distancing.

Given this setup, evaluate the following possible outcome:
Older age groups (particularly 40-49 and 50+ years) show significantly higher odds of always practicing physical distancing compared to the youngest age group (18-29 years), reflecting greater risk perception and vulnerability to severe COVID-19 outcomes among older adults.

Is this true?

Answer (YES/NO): YES